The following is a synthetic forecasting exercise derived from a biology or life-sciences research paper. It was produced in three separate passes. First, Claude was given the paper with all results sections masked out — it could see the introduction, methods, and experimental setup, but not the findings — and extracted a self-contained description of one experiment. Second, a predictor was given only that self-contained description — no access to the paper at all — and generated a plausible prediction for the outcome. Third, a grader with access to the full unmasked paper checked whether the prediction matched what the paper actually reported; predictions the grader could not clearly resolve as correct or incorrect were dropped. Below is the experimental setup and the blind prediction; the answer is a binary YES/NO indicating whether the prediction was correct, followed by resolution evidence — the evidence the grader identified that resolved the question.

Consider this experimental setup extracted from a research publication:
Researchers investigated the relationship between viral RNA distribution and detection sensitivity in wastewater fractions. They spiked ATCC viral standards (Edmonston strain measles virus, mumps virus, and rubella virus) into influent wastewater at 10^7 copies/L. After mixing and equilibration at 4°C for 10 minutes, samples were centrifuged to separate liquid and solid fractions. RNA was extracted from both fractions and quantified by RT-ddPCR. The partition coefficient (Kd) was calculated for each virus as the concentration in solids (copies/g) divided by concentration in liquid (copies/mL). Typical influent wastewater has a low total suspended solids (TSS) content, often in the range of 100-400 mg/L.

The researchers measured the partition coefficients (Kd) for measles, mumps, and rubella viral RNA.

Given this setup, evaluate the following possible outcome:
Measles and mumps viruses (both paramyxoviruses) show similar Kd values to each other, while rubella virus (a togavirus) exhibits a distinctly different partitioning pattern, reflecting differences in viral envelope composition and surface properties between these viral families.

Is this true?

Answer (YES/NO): NO